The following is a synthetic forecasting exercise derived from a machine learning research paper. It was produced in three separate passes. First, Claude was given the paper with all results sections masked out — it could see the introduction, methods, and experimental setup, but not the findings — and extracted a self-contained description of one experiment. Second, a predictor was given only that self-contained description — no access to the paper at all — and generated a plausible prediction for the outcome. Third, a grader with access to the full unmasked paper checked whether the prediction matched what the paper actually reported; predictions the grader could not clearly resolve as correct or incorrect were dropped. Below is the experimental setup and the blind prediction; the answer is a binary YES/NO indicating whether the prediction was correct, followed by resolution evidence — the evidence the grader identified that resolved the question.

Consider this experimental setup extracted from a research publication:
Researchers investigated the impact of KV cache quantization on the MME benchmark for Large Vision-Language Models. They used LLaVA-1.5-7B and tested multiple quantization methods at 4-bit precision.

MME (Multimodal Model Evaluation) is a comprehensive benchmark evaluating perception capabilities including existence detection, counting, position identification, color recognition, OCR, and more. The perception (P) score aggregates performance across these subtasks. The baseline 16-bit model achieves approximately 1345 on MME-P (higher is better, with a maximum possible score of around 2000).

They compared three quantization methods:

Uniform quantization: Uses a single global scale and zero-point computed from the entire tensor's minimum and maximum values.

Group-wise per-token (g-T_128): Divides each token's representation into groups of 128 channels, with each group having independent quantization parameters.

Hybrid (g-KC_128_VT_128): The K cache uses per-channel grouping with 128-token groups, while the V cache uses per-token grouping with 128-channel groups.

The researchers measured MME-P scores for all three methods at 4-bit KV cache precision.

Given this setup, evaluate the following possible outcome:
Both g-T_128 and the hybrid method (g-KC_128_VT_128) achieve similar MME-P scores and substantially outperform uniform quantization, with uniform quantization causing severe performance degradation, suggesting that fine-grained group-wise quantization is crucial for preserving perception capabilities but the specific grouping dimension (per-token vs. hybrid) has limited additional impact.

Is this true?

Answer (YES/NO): YES